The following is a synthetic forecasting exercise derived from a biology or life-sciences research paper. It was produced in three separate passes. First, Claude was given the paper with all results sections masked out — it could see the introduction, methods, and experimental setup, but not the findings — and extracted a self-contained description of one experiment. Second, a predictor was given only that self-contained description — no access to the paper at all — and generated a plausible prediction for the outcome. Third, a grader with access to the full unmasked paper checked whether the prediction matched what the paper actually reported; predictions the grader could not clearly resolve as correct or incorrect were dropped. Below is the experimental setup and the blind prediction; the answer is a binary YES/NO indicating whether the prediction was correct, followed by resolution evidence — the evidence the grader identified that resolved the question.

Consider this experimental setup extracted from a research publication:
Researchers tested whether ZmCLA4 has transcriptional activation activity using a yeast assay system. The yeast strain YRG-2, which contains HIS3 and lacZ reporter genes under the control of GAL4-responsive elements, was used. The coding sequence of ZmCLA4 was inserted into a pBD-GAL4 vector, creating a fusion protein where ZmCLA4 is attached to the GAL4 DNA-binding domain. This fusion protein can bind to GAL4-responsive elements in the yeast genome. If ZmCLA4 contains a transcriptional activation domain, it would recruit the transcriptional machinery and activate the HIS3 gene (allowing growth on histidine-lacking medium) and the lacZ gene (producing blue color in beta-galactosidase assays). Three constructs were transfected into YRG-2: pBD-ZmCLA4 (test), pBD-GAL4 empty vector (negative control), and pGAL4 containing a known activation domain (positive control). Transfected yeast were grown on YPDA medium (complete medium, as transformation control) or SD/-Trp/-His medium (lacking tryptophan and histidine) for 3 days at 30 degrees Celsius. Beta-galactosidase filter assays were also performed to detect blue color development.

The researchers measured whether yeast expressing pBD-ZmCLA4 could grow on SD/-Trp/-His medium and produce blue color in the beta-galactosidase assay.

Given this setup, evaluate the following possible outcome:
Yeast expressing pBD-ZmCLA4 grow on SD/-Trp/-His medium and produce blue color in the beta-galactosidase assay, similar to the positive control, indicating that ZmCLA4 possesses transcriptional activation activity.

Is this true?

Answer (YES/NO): NO